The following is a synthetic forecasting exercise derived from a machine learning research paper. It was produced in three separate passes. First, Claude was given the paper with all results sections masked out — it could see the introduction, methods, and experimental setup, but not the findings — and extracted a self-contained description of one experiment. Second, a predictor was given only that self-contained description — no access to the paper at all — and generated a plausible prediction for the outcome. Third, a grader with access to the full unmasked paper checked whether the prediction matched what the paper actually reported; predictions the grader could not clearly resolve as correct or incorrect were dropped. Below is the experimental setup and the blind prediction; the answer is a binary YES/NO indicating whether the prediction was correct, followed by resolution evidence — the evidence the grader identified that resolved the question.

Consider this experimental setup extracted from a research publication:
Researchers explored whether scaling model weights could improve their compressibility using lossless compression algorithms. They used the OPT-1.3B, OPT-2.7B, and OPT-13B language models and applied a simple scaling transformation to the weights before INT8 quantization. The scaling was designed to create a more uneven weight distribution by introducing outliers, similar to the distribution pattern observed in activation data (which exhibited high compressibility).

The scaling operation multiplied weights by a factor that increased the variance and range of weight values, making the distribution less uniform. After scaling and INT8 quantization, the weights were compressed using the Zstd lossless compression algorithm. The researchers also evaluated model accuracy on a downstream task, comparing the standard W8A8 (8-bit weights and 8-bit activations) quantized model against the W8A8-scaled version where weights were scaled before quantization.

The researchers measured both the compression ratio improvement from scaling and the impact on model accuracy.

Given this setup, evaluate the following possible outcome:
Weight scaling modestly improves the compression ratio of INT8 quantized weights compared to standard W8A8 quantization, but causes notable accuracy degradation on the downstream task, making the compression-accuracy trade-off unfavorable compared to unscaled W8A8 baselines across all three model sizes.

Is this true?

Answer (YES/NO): NO